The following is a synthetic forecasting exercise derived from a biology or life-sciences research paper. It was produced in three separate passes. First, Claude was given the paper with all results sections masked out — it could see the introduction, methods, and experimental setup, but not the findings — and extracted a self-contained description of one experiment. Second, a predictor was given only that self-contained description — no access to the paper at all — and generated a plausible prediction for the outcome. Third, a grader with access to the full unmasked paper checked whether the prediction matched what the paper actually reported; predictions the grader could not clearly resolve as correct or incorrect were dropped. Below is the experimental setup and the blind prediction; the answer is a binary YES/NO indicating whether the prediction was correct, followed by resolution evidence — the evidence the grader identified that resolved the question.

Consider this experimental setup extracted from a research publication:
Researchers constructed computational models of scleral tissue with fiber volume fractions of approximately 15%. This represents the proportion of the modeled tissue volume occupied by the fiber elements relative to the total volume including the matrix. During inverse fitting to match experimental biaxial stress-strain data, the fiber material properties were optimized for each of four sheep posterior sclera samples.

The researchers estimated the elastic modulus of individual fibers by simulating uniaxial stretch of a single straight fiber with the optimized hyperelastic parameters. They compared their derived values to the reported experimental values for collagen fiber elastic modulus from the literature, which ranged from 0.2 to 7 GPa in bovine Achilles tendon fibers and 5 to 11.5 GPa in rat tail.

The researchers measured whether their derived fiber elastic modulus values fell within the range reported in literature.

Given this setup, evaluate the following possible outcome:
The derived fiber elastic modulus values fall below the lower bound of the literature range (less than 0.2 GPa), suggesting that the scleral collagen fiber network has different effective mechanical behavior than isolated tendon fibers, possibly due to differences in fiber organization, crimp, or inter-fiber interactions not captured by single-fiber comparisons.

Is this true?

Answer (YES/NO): NO